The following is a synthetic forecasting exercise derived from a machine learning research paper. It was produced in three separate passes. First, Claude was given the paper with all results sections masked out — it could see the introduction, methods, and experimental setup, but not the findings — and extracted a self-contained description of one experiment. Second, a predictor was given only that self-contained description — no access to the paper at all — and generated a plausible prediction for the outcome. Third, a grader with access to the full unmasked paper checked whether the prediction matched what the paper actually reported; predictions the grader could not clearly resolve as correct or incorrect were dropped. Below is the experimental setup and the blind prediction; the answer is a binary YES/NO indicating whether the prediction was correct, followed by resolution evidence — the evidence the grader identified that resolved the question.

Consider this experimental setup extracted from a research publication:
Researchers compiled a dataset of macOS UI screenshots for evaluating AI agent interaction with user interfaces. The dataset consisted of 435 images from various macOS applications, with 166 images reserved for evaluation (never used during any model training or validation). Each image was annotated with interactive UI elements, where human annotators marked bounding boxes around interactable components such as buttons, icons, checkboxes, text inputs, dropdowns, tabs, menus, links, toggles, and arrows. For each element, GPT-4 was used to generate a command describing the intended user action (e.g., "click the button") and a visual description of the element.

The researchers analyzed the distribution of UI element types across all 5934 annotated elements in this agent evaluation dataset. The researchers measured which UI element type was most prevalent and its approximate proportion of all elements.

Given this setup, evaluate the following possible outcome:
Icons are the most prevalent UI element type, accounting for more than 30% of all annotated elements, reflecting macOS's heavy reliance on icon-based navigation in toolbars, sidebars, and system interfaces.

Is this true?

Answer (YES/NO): YES